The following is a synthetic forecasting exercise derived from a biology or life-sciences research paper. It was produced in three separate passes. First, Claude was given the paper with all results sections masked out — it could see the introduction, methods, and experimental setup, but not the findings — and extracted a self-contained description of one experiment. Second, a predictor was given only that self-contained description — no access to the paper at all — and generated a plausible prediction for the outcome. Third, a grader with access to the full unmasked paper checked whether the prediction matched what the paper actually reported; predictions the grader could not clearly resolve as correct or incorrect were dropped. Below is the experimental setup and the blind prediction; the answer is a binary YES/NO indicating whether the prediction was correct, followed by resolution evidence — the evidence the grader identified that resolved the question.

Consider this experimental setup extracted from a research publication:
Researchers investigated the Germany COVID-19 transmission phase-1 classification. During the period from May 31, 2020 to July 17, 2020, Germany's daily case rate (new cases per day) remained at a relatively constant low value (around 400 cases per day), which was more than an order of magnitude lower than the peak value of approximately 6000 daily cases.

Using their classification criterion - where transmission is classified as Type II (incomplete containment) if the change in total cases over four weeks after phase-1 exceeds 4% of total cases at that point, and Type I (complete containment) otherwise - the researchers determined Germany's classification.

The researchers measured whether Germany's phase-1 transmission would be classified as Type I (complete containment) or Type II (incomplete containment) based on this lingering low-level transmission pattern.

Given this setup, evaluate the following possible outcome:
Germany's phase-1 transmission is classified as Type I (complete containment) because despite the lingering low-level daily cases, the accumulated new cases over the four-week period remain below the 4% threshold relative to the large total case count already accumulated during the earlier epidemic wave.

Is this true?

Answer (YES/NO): NO